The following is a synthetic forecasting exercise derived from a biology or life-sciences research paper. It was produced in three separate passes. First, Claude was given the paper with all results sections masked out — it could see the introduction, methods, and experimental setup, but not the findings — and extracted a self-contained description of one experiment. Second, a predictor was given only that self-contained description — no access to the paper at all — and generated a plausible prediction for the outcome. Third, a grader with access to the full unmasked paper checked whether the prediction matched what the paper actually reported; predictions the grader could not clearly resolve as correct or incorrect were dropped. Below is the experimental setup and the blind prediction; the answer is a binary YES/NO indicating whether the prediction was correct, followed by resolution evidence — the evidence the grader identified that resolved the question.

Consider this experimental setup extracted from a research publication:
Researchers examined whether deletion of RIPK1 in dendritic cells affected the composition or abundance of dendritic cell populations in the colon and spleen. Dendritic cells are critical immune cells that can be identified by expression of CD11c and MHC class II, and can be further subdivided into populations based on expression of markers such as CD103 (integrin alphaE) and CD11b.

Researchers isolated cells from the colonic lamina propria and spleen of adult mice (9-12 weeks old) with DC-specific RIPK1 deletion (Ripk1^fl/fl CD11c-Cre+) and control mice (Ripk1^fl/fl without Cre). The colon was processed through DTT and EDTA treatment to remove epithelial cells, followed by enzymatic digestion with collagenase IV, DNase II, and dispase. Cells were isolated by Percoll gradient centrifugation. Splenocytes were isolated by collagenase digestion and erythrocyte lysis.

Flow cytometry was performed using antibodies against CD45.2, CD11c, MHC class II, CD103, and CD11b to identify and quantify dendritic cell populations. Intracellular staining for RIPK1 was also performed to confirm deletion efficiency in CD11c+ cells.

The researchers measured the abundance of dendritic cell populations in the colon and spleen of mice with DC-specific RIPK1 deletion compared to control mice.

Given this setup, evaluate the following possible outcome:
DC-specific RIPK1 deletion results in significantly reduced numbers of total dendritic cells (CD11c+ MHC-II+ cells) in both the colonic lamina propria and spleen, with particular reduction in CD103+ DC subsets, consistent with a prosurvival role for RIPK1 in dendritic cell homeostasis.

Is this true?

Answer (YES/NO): NO